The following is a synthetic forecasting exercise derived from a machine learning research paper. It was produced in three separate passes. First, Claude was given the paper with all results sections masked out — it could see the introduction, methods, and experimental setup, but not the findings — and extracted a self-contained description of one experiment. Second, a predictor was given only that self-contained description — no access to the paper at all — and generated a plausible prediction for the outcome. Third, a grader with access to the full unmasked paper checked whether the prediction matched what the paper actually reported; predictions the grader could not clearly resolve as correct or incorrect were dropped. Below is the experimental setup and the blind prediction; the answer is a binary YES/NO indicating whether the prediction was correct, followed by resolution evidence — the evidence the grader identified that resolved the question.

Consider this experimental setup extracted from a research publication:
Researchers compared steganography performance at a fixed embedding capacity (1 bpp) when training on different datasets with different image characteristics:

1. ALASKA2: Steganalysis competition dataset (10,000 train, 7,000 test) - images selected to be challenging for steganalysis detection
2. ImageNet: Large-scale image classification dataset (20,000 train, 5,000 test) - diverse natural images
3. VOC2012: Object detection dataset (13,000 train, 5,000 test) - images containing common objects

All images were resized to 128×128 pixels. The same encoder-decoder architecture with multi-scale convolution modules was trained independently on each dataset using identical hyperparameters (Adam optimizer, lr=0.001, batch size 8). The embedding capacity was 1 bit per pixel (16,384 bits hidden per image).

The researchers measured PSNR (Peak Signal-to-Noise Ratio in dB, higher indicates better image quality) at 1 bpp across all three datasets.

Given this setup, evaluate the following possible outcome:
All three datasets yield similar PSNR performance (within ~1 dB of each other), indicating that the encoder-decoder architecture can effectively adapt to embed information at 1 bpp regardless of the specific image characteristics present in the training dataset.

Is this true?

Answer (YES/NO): NO